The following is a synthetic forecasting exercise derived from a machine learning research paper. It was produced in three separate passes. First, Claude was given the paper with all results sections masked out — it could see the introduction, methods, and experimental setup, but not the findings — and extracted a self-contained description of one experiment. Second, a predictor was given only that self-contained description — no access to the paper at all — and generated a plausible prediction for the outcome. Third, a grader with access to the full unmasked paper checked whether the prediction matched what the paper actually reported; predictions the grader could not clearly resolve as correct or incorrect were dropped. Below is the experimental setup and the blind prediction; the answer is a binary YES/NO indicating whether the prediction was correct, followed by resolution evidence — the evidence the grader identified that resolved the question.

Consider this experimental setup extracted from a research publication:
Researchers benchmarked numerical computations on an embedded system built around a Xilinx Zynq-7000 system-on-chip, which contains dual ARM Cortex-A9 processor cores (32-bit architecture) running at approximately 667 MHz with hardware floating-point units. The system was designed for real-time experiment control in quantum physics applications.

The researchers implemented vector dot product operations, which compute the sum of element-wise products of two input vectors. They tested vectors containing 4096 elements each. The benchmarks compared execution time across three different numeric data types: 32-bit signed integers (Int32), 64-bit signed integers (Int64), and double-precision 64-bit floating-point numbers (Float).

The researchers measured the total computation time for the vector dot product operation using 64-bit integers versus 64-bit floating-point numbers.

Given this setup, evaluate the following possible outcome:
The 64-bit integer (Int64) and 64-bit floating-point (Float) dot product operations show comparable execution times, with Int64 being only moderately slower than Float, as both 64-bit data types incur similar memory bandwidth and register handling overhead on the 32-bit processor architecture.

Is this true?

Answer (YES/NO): NO